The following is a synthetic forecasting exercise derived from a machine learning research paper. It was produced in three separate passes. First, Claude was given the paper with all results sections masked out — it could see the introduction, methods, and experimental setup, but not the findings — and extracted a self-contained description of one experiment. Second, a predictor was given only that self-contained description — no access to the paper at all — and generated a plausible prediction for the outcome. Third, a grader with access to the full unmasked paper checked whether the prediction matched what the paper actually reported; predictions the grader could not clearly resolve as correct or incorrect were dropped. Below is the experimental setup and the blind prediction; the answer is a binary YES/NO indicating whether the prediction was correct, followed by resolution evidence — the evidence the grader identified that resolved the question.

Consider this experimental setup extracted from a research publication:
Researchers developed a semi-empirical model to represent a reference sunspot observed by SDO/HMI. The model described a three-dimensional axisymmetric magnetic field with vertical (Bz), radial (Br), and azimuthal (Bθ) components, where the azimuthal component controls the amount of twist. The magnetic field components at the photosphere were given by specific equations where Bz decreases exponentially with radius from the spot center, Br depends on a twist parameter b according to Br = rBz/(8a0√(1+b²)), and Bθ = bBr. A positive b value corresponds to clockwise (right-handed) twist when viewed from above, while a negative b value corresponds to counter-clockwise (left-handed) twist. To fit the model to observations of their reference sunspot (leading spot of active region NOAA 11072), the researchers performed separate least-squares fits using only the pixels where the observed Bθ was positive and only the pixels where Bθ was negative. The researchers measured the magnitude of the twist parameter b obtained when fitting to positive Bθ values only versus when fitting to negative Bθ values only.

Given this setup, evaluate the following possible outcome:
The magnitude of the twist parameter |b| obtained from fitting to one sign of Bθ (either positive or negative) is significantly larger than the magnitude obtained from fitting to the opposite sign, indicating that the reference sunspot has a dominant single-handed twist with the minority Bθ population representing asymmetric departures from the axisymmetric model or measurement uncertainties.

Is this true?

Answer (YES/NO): YES